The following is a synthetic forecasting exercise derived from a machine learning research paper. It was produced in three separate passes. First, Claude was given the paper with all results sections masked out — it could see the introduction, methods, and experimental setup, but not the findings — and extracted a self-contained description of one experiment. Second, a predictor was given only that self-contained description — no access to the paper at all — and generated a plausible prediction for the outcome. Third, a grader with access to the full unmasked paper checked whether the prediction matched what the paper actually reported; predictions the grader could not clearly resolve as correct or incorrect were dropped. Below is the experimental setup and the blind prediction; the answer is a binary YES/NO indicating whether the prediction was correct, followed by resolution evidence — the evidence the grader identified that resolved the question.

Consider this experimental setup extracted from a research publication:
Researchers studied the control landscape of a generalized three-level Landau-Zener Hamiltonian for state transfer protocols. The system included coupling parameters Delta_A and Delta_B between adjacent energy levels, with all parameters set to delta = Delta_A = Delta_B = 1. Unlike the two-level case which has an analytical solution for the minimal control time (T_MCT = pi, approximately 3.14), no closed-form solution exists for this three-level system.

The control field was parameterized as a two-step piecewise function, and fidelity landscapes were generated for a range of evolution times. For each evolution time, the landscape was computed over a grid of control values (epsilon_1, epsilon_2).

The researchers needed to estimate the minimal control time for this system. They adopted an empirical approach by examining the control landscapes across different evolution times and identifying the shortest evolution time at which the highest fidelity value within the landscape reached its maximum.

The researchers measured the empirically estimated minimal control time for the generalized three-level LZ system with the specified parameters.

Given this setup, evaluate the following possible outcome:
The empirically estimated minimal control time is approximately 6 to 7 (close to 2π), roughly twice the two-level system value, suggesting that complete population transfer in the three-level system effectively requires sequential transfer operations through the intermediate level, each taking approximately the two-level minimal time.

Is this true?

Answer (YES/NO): NO